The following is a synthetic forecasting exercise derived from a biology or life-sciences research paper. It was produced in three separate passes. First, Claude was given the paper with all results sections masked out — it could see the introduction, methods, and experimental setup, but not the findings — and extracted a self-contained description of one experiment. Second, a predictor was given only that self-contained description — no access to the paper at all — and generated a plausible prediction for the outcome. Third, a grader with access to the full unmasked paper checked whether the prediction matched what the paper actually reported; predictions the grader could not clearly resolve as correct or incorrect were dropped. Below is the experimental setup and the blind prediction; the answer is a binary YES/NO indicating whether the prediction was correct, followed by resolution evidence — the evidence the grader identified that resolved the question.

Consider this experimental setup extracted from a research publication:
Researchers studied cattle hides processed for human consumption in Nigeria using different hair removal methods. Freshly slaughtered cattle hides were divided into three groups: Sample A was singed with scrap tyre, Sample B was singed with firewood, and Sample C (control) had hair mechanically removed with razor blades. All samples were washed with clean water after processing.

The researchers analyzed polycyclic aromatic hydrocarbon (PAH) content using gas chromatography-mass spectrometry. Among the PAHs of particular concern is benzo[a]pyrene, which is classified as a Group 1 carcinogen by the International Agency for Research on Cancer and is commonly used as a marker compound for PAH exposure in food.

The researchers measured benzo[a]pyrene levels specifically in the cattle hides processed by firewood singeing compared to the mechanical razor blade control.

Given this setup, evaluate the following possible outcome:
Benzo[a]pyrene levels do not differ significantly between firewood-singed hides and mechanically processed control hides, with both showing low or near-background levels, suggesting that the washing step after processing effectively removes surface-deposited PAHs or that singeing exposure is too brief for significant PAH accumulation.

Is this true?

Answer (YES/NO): NO